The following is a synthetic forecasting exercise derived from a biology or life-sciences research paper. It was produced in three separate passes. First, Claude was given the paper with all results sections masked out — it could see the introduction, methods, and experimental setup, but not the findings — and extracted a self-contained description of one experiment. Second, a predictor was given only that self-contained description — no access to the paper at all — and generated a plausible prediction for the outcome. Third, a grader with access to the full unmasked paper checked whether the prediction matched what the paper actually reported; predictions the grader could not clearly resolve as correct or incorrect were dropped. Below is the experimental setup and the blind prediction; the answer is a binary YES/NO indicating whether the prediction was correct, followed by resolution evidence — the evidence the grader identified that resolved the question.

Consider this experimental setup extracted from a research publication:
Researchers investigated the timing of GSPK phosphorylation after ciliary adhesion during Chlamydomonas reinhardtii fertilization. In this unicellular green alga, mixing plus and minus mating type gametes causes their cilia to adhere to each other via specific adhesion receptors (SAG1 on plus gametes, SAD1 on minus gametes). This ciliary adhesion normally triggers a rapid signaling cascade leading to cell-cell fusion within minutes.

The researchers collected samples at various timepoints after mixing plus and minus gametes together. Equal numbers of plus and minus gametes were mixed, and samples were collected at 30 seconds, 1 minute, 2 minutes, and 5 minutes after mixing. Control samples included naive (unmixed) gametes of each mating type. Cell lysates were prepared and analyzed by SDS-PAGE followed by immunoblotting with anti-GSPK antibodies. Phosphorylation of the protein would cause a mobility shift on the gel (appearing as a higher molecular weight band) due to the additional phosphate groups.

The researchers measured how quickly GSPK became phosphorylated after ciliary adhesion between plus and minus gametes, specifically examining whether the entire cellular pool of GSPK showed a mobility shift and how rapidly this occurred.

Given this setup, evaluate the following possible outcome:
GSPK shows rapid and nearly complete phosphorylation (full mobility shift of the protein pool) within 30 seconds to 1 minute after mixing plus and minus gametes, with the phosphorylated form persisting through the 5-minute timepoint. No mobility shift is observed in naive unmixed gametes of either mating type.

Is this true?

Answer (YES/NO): NO